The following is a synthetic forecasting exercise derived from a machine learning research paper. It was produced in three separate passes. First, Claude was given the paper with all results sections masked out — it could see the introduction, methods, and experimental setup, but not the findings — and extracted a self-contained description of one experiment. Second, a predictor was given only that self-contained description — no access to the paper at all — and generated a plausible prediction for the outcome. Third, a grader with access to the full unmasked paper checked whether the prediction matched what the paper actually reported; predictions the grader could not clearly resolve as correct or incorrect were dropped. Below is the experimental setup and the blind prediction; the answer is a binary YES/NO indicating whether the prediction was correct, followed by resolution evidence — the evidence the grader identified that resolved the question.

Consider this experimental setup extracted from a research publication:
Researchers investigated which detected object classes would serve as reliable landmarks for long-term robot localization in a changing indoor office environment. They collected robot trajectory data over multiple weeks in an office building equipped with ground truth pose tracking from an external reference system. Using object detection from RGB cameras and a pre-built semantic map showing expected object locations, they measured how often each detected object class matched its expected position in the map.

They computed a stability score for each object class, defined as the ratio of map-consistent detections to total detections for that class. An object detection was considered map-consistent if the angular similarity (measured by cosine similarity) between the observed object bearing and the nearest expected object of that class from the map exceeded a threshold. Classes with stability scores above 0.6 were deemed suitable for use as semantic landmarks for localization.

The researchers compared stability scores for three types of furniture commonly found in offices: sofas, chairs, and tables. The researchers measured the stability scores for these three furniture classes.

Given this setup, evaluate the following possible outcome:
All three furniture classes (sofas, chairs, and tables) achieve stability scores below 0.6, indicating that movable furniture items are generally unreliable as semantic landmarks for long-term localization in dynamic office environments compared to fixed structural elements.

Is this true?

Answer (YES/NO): NO